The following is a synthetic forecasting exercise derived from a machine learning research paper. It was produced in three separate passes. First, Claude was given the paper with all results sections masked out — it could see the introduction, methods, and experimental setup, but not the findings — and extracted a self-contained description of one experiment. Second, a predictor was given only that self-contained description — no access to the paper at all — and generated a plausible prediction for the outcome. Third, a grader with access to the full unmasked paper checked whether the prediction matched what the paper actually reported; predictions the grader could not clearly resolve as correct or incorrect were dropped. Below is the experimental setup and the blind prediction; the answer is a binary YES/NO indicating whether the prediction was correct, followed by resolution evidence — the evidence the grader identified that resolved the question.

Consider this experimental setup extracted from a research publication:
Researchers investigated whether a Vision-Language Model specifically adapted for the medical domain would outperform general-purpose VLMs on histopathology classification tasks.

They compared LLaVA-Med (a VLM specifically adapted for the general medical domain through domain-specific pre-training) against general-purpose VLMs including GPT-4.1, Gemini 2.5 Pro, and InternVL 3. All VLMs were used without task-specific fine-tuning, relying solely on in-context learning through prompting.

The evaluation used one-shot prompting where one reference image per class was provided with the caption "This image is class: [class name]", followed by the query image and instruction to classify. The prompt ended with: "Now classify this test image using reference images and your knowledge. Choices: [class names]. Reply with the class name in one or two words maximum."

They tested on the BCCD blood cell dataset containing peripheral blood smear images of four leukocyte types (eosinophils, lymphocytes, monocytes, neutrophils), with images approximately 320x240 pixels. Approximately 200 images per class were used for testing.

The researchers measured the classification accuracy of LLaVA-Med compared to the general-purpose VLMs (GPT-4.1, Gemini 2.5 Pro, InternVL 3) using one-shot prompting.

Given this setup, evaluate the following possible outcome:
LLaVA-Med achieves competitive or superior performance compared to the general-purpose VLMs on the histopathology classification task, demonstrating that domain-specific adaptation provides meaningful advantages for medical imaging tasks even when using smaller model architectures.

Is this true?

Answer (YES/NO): NO